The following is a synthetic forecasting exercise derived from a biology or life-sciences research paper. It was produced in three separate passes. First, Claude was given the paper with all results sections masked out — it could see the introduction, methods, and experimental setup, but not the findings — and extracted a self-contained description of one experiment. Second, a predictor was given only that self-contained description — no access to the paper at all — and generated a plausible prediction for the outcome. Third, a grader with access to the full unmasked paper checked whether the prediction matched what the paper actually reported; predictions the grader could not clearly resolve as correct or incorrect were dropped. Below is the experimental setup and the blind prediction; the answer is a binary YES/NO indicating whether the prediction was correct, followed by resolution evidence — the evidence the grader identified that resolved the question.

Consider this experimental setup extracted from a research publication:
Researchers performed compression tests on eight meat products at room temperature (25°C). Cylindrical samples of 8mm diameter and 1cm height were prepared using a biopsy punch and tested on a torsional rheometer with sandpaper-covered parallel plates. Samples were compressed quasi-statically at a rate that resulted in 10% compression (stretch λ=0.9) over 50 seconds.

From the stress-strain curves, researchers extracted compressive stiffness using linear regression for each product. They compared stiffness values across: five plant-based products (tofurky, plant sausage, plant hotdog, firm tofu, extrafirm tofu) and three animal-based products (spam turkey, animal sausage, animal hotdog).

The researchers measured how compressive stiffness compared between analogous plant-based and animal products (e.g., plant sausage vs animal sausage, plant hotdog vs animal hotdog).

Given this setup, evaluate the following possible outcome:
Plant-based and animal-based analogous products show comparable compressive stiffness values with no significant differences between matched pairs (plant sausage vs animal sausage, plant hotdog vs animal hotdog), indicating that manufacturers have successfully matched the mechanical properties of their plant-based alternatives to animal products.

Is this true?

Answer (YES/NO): YES